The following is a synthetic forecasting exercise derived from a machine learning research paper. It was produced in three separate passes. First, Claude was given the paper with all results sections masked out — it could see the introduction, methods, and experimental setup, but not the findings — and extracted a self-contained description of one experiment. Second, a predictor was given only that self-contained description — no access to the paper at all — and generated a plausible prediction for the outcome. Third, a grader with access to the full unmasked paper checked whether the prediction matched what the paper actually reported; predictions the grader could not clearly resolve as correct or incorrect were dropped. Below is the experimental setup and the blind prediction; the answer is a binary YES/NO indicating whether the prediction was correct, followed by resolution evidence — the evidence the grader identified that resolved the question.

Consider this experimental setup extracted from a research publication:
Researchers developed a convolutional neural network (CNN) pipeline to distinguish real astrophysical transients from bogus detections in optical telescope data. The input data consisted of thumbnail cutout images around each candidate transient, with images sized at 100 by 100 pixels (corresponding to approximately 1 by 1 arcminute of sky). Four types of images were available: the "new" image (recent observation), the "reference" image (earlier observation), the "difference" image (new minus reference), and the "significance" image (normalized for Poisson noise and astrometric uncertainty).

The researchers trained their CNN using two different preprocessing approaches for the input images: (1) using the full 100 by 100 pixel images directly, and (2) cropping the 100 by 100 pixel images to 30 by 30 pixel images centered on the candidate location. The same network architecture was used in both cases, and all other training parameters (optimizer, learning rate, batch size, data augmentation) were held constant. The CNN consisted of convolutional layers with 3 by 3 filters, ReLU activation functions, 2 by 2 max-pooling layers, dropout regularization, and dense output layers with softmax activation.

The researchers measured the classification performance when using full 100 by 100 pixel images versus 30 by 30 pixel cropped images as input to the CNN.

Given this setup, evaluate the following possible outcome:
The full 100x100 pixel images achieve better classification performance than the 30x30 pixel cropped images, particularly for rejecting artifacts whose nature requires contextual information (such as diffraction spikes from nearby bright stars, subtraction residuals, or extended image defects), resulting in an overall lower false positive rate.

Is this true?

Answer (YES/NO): NO